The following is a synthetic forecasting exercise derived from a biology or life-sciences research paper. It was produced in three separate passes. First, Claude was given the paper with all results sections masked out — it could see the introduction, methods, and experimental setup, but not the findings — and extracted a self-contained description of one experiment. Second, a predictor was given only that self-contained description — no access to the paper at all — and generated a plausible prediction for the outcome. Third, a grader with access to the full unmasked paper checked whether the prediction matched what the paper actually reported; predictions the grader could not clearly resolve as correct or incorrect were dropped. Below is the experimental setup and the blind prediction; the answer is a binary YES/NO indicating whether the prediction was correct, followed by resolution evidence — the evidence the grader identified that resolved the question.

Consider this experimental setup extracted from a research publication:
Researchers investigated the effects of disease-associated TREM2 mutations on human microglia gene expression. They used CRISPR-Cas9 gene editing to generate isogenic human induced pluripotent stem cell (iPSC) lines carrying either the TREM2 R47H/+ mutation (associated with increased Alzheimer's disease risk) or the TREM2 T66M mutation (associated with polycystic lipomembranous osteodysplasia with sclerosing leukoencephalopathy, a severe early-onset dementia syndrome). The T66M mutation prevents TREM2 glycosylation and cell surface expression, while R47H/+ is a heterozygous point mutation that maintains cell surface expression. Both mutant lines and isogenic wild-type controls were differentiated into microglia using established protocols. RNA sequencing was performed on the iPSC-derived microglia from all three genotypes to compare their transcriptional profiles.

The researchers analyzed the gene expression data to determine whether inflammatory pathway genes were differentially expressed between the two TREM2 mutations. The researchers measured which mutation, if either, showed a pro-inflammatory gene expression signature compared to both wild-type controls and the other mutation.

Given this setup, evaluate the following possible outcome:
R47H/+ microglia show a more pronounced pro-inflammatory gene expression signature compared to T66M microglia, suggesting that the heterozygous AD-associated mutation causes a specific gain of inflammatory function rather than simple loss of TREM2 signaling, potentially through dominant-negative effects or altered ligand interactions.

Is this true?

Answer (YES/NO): YES